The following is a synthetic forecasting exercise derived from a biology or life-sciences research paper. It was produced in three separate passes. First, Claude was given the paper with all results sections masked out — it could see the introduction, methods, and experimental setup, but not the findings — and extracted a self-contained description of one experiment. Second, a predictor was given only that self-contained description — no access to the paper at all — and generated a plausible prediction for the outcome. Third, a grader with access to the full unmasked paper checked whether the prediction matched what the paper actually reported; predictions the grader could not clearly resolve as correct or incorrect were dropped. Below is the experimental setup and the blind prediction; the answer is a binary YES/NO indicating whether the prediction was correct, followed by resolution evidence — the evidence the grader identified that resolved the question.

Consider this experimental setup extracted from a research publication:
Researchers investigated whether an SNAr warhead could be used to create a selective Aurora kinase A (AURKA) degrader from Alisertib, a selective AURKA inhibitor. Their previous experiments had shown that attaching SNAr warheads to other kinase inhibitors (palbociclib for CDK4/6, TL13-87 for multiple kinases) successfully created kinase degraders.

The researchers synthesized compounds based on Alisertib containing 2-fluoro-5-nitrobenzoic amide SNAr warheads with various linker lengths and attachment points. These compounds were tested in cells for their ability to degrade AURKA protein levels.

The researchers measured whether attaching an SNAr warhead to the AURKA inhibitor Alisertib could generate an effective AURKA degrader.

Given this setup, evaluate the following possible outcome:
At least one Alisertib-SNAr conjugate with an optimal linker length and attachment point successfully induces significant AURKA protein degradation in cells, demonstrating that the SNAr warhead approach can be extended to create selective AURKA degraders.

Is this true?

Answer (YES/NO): NO